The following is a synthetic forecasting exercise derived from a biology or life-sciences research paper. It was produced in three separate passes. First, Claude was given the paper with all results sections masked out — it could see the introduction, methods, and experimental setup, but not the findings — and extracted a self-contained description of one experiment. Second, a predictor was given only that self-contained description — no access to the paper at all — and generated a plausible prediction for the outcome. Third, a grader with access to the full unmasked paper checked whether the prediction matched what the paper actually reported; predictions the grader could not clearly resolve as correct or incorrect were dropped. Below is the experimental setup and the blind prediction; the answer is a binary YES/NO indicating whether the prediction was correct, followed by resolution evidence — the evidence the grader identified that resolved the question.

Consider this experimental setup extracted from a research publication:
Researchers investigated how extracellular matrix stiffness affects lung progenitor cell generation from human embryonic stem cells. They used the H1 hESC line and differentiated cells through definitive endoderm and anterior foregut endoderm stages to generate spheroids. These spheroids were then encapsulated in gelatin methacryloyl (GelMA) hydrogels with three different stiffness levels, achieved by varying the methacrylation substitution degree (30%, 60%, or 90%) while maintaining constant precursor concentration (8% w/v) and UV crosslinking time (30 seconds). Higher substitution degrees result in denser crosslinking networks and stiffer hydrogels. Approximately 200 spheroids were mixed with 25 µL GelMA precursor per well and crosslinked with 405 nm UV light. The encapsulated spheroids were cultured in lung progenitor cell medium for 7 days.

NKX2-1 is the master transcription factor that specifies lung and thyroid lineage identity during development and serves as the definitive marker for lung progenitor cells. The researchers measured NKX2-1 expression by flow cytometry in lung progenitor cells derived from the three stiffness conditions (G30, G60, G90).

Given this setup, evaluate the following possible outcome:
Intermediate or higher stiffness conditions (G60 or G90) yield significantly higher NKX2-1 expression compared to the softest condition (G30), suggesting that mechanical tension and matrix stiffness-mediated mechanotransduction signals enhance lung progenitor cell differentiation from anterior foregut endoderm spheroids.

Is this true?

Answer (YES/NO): YES